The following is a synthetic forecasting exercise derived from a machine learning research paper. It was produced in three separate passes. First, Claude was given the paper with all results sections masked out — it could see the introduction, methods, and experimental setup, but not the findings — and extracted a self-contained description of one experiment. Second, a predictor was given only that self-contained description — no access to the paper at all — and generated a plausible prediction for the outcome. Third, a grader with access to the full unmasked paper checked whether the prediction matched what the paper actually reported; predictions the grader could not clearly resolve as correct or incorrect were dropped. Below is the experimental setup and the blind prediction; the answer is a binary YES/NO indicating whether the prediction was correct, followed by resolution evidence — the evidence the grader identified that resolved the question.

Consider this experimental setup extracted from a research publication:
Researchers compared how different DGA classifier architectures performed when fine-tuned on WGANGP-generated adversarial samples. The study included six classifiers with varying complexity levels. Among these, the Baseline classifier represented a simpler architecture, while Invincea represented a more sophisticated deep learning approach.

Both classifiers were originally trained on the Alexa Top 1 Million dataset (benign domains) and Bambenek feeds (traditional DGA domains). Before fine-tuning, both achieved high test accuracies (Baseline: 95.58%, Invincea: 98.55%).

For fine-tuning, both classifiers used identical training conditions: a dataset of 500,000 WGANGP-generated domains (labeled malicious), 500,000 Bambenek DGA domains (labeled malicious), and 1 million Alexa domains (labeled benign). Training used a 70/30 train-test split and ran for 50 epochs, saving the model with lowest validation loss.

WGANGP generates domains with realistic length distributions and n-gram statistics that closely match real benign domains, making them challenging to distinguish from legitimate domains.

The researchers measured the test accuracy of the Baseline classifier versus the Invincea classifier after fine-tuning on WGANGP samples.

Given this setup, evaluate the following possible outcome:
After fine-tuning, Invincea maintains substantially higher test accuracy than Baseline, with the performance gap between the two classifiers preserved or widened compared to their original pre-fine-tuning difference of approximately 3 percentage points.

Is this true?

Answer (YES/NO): YES